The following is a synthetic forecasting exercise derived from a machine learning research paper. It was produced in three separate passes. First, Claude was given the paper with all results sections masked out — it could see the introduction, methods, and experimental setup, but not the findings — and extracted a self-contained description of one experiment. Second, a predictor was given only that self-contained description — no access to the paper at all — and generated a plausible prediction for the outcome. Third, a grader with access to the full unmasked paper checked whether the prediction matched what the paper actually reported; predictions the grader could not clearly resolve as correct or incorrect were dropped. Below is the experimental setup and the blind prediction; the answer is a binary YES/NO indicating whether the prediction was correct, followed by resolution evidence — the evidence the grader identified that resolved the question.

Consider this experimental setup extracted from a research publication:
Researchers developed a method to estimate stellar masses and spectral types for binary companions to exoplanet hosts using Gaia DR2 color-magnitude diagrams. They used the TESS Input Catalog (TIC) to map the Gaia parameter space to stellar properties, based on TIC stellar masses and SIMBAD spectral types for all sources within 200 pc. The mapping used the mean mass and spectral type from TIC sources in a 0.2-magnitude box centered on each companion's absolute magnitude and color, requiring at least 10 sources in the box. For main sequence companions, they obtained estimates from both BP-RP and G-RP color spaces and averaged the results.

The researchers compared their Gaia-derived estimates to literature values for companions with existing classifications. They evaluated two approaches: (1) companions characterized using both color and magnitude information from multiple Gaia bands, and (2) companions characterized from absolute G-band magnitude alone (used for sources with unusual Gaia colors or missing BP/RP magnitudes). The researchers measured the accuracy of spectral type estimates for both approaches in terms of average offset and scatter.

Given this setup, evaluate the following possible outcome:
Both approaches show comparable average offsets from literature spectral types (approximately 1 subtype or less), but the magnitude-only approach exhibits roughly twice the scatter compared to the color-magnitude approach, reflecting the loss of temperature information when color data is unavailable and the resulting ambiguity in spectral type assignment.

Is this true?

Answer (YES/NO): NO